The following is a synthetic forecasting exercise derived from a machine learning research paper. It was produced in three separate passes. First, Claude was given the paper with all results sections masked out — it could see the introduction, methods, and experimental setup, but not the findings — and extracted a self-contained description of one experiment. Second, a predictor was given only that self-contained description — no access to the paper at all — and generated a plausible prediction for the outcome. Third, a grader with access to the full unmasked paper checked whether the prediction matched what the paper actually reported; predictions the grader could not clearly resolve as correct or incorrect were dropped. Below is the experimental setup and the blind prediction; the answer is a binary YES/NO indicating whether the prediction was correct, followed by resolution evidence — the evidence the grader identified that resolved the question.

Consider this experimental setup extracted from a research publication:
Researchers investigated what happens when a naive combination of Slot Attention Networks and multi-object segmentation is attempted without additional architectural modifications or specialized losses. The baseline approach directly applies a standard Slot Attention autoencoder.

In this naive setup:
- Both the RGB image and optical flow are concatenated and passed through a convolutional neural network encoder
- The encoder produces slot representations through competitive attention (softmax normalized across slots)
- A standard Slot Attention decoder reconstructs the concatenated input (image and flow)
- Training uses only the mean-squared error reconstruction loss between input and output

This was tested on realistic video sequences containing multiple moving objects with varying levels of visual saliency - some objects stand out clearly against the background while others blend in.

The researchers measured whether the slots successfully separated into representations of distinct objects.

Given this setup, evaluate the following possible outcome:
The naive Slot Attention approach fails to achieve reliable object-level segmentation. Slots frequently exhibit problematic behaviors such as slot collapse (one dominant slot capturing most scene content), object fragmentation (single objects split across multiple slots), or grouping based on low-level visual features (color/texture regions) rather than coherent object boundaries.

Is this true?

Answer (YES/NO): YES